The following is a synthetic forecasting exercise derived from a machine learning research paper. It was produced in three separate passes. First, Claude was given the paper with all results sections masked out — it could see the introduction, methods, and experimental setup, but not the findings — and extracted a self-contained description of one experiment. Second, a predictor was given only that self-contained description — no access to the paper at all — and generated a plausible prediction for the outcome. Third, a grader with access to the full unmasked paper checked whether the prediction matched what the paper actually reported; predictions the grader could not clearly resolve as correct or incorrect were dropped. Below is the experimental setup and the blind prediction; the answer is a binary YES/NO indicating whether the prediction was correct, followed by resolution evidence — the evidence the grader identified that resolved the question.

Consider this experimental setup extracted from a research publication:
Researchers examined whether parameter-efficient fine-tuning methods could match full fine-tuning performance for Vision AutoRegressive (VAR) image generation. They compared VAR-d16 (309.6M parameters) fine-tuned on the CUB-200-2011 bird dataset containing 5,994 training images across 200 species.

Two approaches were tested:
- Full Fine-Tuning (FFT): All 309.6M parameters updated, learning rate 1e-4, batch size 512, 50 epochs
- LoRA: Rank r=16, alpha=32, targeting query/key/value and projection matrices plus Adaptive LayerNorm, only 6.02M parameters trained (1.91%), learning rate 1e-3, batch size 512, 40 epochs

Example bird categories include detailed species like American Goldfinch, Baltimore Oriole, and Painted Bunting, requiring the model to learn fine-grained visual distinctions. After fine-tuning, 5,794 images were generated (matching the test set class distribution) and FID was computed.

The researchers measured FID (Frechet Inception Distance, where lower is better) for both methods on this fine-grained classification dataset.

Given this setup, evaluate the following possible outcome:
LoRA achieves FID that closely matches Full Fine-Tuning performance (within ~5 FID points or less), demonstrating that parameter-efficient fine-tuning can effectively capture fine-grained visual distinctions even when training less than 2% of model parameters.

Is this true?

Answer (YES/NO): YES